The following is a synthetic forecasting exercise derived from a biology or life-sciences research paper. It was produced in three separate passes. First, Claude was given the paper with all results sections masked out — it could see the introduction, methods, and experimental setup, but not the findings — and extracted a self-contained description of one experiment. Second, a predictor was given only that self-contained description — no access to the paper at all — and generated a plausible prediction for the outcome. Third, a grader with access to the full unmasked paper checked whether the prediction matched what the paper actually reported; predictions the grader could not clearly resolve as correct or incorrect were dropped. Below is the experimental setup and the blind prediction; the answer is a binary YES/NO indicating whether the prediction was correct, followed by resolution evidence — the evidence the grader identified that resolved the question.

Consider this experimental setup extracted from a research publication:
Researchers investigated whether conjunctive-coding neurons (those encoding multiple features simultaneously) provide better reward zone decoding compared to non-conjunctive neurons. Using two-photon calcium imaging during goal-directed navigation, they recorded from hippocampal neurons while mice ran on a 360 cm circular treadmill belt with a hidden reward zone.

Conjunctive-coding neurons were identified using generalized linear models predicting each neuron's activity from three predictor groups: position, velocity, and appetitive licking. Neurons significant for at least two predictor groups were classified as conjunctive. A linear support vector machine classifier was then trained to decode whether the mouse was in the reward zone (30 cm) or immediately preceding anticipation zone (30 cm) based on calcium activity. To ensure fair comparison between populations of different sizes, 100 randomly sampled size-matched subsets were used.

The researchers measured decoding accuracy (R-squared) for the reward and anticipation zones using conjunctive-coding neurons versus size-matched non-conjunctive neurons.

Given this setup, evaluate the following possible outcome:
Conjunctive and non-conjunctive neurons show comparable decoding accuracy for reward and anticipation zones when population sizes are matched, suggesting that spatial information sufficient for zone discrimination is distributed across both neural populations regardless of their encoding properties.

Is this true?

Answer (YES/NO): NO